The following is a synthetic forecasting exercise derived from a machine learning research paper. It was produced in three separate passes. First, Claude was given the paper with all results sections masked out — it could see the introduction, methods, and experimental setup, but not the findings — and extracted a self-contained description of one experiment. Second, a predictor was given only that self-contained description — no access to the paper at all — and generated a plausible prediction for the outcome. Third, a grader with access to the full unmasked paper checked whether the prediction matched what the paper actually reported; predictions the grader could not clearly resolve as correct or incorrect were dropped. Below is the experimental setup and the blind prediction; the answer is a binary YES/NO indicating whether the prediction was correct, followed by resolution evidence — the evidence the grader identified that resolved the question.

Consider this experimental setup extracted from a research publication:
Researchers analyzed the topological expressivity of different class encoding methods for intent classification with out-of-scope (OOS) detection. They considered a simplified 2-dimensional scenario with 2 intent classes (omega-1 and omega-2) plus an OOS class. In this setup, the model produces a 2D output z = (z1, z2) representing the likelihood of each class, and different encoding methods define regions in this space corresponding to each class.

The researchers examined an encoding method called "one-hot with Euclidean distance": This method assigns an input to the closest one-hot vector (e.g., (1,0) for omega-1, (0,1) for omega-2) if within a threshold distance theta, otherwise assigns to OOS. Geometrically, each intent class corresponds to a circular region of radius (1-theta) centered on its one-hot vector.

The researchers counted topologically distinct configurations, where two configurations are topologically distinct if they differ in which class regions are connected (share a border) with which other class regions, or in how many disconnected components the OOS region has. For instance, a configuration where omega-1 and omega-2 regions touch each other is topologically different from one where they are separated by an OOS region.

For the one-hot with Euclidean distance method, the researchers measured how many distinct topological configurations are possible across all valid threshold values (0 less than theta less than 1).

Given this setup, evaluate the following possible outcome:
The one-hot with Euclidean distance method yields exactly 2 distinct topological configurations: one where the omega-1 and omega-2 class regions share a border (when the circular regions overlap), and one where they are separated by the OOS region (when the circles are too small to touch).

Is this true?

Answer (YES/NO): NO